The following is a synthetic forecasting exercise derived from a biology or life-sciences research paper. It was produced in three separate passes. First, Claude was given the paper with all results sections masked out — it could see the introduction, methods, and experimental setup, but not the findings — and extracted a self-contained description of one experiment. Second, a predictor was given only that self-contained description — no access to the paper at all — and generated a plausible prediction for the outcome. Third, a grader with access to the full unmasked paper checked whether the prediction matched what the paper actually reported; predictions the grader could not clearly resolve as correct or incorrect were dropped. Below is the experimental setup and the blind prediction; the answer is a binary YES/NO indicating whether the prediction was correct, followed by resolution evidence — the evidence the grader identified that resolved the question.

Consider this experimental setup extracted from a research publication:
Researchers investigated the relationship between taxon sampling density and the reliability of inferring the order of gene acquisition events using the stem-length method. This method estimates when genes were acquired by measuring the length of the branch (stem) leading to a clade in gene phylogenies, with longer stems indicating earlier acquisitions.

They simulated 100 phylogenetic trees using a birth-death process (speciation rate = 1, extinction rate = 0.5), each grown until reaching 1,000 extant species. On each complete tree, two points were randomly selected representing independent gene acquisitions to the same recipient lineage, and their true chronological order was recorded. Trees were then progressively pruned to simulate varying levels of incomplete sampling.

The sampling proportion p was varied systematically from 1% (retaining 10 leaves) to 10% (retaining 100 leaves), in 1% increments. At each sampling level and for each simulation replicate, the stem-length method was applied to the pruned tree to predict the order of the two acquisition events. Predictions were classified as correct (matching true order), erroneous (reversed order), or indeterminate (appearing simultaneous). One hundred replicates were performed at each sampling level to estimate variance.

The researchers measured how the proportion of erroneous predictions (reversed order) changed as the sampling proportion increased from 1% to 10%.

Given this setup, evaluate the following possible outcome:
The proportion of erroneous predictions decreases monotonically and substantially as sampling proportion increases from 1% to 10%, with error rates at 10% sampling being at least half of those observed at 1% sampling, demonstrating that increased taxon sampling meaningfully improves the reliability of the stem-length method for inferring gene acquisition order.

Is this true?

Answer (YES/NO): NO